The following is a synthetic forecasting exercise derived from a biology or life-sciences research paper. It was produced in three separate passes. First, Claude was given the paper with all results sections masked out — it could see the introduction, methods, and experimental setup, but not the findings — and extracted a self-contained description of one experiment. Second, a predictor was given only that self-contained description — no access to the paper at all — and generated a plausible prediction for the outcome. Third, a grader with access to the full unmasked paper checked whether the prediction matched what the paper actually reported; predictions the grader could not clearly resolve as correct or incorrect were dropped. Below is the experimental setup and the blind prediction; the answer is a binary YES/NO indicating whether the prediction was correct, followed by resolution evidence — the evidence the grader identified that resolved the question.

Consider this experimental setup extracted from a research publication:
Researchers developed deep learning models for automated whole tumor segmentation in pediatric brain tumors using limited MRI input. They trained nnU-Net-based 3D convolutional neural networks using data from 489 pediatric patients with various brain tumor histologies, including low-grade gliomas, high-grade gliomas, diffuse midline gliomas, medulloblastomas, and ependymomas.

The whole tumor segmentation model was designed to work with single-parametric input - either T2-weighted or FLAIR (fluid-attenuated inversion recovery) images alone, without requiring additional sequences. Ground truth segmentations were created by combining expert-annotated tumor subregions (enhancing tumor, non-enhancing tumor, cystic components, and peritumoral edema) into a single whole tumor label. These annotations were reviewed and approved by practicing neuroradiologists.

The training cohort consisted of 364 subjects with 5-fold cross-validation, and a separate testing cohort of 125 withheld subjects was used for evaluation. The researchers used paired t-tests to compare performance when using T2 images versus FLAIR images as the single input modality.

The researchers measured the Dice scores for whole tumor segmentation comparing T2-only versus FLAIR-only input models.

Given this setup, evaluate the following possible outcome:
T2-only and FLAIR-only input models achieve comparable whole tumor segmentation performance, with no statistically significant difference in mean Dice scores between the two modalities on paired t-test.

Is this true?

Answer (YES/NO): YES